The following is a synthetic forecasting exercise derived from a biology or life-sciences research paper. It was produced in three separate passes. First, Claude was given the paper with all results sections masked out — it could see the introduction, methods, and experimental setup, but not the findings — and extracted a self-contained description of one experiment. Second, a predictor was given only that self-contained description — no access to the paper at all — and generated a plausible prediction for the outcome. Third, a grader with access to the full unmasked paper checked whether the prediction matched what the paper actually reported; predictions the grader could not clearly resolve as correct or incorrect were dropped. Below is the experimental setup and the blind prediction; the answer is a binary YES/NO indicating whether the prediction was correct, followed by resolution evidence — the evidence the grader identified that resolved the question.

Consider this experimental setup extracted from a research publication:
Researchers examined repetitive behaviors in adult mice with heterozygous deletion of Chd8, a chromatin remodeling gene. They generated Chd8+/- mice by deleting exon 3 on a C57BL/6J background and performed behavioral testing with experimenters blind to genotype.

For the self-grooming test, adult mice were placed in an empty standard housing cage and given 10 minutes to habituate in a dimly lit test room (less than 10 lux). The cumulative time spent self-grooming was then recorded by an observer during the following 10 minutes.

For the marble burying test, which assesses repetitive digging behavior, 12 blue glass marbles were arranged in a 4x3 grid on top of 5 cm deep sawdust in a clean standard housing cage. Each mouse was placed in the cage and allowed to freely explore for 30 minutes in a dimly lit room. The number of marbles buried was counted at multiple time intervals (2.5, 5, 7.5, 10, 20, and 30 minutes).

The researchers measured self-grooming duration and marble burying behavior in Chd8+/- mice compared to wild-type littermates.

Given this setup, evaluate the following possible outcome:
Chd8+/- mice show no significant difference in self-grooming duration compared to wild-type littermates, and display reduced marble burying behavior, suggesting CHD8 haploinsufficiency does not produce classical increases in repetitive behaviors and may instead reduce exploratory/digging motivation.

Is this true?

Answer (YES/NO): YES